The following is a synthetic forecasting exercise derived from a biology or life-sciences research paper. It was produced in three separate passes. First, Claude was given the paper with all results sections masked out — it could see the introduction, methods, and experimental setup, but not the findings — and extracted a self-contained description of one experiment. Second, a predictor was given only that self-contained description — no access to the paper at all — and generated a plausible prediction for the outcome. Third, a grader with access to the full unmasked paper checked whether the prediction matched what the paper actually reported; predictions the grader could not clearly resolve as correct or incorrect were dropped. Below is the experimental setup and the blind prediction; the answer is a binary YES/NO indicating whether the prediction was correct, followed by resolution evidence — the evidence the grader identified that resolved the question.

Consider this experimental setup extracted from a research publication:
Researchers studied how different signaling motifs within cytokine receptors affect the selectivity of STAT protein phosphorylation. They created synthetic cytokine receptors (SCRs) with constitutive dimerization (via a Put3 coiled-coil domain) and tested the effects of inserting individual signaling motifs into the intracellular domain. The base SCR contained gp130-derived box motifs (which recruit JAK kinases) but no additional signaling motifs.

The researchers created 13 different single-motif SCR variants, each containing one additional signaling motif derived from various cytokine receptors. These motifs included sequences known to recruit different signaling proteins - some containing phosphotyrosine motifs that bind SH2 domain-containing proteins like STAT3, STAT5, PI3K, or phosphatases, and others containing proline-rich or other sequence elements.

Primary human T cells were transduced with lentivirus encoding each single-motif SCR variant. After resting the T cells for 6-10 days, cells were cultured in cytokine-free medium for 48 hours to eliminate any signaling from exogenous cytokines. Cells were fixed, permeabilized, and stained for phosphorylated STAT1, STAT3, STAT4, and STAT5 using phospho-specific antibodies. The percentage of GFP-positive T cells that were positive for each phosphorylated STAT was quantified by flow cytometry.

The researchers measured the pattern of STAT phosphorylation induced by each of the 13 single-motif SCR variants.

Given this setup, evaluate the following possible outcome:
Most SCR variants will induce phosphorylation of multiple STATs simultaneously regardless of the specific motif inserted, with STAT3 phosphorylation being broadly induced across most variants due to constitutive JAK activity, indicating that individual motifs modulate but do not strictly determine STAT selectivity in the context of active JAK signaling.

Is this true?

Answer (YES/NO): NO